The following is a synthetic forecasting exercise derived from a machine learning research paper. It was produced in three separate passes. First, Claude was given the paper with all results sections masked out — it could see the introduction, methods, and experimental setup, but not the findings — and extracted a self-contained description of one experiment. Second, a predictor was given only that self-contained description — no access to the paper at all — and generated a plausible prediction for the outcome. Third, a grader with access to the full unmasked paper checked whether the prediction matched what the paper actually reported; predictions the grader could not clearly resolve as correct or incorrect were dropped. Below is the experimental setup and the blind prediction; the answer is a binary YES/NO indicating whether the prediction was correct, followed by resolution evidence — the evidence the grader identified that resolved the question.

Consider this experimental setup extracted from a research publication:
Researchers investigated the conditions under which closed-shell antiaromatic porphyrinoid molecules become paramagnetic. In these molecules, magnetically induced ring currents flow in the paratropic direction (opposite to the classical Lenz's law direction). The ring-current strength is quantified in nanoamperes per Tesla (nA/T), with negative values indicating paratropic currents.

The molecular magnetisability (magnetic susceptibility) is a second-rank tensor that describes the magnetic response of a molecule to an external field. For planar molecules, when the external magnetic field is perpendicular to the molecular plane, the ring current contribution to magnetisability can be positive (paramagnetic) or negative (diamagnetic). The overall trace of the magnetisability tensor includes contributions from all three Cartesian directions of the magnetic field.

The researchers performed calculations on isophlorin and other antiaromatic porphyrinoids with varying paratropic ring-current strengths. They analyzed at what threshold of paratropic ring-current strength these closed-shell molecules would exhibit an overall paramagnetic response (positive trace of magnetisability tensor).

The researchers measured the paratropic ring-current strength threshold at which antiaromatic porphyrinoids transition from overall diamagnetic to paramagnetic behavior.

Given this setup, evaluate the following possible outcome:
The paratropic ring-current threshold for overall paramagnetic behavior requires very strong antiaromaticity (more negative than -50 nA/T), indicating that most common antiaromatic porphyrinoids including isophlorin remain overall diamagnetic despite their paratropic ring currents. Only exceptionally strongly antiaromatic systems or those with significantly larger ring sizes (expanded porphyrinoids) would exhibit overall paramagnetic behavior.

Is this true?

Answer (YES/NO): NO